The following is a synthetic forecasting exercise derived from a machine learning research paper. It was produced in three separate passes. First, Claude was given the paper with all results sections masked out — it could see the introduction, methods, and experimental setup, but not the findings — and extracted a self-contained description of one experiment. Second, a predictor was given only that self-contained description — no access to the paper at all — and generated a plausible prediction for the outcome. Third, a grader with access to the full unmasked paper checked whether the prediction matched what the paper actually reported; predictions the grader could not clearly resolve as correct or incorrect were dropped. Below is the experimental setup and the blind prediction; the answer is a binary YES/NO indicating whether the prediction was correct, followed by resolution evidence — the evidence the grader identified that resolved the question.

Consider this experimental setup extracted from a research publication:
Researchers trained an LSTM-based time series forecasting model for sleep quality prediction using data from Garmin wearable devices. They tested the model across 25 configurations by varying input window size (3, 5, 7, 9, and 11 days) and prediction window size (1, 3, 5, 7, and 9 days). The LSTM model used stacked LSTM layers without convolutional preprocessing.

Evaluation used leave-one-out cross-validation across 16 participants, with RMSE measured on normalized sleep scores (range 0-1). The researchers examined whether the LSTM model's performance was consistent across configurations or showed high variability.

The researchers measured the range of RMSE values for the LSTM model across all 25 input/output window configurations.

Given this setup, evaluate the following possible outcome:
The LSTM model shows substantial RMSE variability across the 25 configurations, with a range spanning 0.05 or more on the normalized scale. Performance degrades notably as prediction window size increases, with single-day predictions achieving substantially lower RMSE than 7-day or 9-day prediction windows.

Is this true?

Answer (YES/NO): NO